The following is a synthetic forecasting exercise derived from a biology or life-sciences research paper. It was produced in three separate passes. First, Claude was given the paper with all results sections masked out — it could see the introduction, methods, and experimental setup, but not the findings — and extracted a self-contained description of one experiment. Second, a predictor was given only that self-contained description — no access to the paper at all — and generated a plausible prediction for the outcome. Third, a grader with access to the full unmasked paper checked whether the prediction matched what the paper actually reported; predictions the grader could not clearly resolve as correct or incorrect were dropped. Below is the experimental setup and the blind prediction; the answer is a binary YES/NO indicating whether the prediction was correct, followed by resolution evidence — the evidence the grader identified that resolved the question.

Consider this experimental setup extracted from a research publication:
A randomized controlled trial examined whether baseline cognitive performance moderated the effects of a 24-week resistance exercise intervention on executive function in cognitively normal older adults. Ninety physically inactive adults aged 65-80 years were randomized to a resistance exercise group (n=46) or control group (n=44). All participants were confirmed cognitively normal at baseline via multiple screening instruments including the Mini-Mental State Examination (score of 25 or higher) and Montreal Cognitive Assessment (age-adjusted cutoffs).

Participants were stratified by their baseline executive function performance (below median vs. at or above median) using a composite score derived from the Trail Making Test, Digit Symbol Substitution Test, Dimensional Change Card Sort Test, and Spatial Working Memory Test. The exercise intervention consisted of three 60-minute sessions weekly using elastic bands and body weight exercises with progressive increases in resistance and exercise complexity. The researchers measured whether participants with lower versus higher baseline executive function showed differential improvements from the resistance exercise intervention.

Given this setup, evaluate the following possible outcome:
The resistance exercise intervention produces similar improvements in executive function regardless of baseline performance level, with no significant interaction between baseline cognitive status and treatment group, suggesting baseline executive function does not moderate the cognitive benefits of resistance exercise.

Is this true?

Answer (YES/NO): YES